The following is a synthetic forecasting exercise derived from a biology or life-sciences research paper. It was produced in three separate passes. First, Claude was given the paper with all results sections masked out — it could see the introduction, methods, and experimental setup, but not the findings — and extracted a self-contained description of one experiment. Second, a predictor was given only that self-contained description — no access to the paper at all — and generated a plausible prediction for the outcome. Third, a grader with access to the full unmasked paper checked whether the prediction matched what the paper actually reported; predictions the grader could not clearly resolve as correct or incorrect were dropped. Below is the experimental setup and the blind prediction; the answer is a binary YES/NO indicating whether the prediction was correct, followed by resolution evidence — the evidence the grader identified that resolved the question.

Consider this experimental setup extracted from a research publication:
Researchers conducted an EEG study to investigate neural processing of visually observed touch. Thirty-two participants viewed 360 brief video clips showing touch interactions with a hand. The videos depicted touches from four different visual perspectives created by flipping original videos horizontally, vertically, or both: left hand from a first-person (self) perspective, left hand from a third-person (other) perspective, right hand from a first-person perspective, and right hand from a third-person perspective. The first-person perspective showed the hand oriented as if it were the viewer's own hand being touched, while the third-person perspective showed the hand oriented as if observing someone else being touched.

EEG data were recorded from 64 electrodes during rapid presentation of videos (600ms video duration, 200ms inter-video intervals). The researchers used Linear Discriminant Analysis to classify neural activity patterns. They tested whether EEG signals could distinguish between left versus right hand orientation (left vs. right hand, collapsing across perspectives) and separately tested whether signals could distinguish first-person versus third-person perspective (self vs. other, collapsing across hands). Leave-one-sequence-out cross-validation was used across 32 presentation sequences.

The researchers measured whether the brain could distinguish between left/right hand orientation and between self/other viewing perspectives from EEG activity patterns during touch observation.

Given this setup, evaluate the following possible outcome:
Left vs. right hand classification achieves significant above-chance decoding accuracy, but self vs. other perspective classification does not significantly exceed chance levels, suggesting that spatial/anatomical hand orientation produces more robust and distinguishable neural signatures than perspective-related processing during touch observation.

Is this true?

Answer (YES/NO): NO